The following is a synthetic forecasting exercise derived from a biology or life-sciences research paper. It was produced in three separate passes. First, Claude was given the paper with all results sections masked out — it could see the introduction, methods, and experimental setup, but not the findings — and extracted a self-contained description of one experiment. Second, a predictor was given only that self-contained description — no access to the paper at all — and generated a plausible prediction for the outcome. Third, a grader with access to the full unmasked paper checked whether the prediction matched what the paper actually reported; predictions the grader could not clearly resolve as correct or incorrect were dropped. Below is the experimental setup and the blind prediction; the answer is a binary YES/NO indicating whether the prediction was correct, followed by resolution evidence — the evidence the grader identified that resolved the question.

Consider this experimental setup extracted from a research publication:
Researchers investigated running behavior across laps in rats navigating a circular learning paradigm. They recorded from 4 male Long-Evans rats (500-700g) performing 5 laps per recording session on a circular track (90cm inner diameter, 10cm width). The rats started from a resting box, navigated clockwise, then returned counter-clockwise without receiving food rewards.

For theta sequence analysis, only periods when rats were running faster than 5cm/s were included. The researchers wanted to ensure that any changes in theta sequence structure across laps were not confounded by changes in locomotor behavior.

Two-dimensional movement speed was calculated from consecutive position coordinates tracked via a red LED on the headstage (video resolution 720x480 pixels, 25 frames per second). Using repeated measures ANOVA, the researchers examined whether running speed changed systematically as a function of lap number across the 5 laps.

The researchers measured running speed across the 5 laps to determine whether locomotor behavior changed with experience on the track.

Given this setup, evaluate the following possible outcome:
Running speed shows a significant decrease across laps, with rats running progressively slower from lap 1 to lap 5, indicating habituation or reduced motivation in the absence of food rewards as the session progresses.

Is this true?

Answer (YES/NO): NO